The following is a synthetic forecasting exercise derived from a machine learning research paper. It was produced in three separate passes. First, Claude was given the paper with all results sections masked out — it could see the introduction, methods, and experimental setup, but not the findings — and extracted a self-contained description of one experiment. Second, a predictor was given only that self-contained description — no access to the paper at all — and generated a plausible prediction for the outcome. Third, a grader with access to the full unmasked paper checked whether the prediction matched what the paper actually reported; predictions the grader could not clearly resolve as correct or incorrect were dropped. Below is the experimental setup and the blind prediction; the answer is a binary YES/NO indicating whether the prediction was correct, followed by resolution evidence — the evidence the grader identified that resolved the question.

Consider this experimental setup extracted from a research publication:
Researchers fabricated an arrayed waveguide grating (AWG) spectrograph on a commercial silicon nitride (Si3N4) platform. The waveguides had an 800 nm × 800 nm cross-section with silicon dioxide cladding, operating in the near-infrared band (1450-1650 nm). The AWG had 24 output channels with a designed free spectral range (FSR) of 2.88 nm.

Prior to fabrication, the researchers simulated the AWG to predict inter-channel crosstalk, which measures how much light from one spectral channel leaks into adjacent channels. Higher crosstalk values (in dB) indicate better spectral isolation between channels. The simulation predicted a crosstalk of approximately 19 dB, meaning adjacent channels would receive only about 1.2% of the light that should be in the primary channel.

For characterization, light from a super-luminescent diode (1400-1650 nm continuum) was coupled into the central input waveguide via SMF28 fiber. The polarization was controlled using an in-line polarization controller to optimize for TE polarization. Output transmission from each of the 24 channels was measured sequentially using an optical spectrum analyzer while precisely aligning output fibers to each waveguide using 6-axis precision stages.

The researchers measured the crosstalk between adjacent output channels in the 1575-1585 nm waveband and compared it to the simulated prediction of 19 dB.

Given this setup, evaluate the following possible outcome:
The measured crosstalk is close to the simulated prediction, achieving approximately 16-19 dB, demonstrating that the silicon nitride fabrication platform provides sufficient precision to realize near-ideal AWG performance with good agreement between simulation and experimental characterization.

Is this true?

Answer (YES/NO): NO